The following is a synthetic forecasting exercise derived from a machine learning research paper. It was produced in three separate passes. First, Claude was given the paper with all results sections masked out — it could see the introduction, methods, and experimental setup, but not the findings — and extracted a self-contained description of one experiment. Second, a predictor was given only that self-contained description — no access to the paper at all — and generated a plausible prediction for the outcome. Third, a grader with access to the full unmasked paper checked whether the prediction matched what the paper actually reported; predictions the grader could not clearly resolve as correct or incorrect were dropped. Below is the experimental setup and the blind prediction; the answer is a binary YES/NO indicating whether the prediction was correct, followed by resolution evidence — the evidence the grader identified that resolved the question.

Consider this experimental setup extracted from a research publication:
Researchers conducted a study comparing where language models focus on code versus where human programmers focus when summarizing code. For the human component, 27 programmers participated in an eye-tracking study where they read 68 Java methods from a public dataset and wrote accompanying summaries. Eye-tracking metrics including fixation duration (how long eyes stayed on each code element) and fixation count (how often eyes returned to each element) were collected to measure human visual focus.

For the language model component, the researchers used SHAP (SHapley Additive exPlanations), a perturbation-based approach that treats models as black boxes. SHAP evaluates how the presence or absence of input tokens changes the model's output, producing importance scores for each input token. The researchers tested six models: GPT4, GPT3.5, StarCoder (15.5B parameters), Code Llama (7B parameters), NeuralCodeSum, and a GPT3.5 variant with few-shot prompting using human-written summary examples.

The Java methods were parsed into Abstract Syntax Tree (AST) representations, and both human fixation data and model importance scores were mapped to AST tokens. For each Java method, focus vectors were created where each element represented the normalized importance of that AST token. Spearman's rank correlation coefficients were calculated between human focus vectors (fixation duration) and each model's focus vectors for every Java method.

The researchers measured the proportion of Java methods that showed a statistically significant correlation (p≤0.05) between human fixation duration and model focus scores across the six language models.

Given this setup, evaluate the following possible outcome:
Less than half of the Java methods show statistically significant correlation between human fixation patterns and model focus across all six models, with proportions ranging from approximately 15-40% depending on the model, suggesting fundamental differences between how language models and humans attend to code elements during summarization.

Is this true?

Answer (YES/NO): NO